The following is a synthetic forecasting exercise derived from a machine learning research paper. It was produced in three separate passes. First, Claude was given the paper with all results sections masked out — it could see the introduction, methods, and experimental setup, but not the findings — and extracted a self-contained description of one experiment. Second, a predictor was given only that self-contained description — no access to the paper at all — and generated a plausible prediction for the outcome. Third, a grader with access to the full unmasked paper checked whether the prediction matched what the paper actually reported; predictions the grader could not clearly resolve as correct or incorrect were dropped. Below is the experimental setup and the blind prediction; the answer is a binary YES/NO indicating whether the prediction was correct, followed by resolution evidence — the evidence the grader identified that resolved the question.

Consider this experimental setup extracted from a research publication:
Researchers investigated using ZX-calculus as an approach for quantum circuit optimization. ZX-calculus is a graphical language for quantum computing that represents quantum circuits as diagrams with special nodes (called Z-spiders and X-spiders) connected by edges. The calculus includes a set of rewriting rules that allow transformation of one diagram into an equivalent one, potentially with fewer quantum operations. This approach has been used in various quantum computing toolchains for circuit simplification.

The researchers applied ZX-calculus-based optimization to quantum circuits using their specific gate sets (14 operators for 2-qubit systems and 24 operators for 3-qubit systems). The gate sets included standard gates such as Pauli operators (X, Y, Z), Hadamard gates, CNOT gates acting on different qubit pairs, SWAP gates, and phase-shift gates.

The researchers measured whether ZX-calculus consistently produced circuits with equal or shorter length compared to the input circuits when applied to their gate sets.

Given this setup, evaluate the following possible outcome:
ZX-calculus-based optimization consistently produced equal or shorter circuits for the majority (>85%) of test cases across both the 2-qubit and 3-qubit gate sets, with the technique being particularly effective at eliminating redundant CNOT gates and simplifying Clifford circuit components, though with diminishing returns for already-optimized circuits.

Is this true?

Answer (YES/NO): NO